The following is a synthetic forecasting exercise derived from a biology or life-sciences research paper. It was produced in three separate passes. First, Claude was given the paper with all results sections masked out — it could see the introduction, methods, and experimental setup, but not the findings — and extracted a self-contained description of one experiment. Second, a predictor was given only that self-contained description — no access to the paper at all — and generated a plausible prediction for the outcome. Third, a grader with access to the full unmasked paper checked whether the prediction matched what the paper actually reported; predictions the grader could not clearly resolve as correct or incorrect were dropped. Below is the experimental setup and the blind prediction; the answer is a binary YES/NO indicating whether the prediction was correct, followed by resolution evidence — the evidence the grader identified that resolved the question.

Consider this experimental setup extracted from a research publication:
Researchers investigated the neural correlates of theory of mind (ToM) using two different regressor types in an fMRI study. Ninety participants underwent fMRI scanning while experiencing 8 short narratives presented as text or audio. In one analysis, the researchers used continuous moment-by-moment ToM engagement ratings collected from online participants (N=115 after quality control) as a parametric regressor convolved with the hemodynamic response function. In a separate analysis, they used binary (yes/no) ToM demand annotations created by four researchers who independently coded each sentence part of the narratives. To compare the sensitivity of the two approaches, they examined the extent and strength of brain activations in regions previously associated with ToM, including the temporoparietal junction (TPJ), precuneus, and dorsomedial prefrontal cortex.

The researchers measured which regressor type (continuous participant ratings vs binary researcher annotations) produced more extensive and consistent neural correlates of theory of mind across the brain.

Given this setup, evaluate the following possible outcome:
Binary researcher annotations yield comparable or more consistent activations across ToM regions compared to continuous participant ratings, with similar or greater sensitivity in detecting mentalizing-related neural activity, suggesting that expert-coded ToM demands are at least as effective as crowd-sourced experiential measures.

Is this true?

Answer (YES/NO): NO